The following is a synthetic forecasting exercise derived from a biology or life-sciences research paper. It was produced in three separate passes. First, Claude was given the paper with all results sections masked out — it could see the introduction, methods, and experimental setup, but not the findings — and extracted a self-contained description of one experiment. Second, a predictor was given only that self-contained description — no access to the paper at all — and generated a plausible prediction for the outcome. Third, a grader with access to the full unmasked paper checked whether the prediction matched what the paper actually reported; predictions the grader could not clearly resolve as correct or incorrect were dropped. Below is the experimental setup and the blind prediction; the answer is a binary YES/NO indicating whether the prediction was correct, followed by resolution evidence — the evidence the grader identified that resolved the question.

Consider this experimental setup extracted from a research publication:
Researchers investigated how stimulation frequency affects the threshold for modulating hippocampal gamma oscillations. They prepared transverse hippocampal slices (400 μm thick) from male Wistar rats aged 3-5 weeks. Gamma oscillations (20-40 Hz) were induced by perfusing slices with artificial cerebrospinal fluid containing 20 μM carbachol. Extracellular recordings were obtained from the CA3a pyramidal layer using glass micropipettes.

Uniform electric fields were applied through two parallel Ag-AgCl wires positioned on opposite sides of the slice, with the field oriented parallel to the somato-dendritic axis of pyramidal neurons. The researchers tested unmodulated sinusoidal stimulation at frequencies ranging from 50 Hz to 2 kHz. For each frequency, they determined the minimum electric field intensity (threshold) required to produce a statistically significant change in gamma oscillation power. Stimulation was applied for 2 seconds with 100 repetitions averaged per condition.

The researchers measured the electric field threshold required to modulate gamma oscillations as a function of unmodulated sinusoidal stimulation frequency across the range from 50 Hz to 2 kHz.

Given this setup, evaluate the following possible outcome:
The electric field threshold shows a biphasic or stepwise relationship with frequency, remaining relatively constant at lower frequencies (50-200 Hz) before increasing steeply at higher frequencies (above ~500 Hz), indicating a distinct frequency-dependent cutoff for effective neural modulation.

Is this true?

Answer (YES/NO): NO